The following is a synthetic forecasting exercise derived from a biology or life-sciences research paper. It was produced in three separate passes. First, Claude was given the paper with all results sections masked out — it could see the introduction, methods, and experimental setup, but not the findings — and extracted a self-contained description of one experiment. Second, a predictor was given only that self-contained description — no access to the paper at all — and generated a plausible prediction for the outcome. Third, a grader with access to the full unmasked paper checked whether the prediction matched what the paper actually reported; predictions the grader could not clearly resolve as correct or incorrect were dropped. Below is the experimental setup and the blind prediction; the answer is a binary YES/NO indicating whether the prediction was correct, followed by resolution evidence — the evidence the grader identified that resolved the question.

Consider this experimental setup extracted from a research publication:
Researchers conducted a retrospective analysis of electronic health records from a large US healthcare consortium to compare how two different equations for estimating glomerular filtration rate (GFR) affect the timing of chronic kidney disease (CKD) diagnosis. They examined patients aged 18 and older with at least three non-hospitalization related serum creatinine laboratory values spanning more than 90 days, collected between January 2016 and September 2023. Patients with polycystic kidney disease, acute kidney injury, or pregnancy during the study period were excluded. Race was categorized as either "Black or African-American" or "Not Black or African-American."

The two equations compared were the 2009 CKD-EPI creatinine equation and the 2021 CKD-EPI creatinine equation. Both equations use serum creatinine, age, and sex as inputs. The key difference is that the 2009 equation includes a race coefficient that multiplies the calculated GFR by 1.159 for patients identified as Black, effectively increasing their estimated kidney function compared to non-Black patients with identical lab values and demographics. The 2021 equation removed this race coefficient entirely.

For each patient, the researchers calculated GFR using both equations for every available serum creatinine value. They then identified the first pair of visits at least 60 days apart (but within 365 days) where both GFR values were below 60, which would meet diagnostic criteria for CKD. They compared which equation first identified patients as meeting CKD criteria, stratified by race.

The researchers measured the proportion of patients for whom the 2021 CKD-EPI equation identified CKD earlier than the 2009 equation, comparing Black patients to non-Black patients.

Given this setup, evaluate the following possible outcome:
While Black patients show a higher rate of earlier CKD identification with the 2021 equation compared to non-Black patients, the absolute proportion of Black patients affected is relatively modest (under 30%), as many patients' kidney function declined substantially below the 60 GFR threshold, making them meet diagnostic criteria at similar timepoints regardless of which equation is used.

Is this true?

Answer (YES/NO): YES